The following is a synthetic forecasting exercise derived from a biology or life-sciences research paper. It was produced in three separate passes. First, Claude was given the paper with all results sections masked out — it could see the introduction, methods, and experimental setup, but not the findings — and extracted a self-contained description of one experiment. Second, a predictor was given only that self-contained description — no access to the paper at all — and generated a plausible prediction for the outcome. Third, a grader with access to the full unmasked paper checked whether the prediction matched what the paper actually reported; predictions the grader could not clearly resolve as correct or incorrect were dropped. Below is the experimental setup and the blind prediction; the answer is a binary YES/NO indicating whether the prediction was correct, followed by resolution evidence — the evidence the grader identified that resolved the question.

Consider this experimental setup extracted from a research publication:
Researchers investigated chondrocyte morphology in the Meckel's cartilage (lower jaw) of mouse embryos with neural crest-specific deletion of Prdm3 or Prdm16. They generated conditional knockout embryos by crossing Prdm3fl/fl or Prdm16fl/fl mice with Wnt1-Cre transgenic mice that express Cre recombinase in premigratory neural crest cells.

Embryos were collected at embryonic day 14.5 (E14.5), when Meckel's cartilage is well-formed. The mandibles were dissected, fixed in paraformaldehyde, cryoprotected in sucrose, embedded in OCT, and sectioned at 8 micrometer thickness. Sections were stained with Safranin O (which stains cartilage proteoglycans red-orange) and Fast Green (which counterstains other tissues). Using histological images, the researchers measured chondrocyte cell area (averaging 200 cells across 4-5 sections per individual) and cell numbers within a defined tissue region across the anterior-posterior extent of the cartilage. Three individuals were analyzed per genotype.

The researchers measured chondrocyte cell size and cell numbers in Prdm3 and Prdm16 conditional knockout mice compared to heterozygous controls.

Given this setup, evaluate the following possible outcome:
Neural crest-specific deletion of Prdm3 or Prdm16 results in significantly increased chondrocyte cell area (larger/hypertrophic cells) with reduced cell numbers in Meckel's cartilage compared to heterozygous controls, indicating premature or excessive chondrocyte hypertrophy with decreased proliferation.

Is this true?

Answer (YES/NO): NO